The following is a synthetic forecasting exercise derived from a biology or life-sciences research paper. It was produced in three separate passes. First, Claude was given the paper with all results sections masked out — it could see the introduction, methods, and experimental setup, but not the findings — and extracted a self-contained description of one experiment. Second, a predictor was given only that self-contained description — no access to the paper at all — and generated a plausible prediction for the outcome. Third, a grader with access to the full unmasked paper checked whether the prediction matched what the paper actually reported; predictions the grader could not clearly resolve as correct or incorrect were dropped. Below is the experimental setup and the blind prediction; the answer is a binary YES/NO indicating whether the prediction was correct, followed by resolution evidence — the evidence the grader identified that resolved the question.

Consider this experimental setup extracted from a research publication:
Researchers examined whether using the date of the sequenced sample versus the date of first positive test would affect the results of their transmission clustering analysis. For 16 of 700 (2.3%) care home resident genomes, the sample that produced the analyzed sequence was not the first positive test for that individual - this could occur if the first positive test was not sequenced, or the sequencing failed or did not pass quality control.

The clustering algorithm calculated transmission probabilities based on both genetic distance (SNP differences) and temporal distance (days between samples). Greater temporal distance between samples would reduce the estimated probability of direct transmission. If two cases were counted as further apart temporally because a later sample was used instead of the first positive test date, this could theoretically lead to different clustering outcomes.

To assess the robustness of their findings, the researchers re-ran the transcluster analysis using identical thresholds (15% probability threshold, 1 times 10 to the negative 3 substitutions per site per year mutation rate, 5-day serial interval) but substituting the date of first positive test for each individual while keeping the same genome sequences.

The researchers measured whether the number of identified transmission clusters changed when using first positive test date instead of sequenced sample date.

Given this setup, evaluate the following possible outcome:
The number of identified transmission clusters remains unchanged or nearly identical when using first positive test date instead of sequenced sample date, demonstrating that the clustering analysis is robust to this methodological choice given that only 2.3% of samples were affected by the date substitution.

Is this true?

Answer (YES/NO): YES